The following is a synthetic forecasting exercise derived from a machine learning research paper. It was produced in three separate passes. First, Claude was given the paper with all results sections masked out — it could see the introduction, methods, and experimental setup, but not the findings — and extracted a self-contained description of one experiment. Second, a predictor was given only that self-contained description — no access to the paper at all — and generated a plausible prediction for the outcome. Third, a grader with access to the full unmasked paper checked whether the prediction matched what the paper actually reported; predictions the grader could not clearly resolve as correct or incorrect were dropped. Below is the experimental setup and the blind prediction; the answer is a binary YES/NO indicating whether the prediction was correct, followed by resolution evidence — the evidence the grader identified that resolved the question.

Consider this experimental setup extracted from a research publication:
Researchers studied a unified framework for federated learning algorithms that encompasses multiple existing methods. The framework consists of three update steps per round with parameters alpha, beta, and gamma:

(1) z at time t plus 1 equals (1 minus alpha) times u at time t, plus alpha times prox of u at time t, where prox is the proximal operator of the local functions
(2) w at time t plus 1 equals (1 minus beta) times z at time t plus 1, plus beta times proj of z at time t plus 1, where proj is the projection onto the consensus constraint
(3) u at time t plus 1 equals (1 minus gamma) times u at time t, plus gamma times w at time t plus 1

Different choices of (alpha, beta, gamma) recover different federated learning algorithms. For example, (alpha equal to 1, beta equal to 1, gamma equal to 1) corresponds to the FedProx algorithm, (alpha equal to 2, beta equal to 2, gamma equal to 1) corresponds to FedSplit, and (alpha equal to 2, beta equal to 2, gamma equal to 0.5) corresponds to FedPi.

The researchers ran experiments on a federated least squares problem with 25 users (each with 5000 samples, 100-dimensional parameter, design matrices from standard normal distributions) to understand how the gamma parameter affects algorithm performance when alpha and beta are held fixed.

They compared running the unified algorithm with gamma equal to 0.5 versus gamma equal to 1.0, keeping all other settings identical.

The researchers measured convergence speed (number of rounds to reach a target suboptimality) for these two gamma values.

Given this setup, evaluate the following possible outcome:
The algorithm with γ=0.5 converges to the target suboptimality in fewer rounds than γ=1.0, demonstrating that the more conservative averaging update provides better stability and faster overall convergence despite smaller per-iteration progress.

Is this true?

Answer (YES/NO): NO